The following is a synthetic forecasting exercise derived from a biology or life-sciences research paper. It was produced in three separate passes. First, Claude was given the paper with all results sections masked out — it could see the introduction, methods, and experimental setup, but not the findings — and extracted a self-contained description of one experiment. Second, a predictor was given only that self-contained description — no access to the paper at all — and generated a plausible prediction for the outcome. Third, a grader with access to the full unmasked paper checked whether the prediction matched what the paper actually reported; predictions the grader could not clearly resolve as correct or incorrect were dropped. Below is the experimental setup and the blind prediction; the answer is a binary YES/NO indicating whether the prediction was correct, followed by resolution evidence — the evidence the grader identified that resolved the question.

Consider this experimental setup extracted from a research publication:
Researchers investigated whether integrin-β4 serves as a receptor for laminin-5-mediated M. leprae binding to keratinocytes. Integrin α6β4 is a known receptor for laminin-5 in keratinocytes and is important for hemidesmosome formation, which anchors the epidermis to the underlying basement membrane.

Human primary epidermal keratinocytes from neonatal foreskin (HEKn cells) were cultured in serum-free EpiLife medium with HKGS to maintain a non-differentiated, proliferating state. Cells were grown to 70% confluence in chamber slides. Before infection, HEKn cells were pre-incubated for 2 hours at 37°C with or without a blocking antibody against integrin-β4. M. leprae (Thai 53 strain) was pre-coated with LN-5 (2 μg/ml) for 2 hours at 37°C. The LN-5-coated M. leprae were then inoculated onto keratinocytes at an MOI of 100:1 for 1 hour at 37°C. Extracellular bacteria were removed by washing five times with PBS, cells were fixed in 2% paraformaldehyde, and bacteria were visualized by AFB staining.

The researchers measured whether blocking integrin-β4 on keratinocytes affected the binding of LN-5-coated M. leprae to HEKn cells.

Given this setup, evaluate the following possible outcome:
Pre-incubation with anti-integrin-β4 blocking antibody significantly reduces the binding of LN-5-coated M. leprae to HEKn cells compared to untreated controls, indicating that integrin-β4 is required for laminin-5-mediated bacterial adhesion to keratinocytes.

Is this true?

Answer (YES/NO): YES